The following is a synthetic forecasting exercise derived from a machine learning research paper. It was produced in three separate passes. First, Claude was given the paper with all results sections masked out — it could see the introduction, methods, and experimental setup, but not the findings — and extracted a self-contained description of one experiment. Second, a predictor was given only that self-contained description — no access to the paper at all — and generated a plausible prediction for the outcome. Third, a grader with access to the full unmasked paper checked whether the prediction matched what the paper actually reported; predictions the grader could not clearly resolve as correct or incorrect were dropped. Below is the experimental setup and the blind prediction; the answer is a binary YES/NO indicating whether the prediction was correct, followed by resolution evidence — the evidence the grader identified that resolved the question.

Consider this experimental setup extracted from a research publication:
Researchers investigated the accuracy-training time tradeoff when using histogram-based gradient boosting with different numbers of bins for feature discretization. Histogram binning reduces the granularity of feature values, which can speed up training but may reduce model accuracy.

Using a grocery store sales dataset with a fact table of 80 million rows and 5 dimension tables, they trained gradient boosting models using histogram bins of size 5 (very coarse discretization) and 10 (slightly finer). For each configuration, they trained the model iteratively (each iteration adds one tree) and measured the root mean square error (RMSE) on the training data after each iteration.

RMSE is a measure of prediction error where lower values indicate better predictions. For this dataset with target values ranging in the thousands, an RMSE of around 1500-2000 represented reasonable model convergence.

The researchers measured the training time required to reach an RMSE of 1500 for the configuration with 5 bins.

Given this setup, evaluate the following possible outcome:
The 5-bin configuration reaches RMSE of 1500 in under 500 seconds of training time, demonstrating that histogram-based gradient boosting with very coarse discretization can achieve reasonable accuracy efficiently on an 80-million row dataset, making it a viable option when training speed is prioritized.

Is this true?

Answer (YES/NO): YES